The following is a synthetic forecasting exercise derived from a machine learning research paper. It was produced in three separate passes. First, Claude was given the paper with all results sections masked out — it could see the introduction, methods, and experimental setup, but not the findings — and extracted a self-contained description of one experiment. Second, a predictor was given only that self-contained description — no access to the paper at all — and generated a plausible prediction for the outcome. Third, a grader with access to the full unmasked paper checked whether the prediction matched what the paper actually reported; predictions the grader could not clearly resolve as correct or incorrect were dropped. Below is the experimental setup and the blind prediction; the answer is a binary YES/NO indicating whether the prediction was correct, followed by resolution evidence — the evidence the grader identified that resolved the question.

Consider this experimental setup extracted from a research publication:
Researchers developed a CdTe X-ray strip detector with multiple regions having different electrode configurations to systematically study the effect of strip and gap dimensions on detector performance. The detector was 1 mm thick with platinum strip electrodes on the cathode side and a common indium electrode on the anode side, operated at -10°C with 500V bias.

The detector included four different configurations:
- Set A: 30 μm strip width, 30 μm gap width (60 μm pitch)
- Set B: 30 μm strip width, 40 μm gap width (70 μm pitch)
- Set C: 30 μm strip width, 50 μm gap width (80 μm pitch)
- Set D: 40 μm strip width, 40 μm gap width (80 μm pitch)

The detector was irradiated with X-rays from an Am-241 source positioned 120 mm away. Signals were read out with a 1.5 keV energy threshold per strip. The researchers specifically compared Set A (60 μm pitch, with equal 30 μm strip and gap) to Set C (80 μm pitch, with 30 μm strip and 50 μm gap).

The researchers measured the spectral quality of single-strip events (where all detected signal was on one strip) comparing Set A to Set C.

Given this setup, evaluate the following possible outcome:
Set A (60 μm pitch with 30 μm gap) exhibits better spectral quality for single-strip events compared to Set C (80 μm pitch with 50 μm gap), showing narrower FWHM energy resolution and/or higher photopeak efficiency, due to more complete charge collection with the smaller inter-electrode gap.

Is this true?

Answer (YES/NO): NO